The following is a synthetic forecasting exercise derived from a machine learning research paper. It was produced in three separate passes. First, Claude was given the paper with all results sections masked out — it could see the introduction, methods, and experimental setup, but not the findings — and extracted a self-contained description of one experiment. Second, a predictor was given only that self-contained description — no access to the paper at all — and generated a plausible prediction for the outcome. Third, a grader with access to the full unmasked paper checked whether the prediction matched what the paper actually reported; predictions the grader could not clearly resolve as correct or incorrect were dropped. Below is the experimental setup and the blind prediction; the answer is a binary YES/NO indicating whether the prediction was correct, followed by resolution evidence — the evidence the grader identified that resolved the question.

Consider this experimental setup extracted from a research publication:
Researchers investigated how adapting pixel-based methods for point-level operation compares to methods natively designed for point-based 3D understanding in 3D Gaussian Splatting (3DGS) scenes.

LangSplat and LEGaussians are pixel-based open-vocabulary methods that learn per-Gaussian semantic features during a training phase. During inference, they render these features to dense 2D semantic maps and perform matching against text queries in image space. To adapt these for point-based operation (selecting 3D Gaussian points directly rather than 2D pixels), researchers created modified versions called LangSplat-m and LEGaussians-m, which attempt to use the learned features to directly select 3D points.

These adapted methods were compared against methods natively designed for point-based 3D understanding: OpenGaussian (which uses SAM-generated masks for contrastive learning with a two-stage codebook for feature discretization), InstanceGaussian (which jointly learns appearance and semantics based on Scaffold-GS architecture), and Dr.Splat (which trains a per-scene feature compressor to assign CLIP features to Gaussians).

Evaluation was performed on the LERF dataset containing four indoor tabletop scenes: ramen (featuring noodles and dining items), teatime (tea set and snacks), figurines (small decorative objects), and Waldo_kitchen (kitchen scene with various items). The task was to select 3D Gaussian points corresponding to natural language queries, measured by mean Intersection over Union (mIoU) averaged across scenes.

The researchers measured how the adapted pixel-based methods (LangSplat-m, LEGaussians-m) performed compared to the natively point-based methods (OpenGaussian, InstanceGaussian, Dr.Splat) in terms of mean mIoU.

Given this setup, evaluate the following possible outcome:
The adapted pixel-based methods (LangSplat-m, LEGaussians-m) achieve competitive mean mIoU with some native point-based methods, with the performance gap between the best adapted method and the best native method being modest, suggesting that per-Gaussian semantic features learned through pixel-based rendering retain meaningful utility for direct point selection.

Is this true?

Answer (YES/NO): NO